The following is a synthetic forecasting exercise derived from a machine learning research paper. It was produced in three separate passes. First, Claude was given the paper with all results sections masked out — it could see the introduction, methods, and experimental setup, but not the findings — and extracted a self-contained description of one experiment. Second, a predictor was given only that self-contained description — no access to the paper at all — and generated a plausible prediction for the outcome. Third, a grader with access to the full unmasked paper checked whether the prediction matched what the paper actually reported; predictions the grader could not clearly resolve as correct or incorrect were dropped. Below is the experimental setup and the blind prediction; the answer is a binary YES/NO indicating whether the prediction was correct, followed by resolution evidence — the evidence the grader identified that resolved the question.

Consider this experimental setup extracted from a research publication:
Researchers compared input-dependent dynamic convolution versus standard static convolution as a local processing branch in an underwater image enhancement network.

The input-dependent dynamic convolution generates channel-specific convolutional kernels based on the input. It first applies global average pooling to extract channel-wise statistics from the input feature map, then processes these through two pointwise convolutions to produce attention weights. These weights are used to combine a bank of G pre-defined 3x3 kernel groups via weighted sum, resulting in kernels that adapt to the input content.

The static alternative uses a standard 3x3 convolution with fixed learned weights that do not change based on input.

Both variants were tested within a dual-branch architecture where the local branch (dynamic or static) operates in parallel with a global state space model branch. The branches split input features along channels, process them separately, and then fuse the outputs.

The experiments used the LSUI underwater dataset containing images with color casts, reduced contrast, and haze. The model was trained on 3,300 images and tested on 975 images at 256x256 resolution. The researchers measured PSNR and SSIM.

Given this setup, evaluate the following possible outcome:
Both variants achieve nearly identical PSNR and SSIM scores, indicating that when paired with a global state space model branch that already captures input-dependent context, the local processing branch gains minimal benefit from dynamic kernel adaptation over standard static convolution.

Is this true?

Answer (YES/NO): NO